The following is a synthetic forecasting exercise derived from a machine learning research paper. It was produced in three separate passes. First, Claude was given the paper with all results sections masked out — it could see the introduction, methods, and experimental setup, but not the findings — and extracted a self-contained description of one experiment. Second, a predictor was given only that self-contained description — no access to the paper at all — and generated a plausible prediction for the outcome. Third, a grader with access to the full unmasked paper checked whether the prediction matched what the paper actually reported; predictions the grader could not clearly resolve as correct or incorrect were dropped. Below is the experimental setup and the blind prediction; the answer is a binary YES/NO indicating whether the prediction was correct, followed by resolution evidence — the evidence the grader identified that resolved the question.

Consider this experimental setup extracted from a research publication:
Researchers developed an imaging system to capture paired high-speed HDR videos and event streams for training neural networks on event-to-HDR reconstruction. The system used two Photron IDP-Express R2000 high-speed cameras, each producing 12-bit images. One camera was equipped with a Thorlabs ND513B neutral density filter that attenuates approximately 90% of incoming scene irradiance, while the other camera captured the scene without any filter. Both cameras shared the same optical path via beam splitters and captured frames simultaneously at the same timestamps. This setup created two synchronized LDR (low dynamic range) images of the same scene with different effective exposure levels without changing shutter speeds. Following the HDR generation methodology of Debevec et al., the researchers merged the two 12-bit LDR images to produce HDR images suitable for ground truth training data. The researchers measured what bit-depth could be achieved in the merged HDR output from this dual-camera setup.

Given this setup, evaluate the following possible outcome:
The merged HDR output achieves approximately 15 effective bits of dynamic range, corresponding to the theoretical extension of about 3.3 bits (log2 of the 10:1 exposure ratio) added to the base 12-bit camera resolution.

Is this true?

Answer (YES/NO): NO